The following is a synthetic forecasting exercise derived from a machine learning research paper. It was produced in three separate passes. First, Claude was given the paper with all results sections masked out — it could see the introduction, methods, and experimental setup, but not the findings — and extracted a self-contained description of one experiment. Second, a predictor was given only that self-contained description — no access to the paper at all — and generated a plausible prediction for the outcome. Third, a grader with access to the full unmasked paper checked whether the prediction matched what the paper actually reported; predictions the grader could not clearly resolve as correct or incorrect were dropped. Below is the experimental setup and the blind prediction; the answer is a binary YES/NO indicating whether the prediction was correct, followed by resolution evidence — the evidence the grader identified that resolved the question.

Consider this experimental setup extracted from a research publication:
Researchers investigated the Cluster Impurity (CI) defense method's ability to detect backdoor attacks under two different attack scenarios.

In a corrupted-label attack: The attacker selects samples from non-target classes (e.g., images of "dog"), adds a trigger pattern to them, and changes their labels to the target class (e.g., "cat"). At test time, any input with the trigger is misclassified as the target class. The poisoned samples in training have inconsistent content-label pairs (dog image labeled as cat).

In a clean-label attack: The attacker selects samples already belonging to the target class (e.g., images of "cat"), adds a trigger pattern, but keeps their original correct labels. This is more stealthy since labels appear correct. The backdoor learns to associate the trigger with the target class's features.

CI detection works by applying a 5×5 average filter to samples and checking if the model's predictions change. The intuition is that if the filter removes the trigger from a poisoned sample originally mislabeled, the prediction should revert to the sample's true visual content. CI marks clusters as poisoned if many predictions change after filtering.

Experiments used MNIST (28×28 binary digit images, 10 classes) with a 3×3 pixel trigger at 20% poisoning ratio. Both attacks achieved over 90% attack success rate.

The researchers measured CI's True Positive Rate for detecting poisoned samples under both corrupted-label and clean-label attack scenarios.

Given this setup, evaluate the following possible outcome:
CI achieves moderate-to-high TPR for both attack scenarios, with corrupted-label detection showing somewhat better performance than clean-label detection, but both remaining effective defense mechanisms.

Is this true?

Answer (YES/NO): NO